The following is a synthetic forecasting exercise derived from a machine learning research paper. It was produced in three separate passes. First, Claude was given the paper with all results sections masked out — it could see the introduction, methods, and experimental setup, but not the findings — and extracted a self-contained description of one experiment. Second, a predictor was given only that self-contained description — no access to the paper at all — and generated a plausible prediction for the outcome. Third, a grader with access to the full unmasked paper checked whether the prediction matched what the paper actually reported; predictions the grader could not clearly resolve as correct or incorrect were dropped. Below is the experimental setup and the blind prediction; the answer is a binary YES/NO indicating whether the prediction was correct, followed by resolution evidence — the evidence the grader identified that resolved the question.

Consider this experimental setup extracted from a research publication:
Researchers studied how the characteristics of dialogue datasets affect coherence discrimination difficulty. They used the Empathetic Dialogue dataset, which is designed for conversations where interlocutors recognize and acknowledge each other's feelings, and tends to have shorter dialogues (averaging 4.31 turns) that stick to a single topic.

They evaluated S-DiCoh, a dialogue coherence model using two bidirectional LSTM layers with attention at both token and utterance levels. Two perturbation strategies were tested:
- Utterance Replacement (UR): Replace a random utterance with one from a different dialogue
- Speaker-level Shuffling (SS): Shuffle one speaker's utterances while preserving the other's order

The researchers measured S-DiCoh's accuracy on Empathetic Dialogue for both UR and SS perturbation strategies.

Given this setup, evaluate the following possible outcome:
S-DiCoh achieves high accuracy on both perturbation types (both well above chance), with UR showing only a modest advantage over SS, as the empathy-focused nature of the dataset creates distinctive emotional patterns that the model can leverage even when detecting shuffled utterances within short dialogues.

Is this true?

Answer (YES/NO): NO